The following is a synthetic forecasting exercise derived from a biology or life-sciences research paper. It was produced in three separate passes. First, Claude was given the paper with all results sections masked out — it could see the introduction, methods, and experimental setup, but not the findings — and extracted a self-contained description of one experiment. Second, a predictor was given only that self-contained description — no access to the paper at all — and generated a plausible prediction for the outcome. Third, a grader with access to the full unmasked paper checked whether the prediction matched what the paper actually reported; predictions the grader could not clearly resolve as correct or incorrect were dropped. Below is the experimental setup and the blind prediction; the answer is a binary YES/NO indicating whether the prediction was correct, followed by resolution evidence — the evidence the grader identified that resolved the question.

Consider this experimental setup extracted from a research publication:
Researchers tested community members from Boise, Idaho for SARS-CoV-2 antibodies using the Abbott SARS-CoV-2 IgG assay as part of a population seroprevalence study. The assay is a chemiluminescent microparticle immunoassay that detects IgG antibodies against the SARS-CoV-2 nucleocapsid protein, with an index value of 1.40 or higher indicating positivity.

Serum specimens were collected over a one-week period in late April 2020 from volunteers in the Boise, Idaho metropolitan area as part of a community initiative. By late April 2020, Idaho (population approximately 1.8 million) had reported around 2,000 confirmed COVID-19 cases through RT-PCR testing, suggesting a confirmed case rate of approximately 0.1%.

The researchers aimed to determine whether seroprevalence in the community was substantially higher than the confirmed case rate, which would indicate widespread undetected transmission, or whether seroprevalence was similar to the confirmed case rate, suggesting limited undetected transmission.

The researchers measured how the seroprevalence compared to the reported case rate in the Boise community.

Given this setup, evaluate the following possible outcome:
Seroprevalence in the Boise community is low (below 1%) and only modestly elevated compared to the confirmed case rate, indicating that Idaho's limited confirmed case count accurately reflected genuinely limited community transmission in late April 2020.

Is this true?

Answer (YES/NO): NO